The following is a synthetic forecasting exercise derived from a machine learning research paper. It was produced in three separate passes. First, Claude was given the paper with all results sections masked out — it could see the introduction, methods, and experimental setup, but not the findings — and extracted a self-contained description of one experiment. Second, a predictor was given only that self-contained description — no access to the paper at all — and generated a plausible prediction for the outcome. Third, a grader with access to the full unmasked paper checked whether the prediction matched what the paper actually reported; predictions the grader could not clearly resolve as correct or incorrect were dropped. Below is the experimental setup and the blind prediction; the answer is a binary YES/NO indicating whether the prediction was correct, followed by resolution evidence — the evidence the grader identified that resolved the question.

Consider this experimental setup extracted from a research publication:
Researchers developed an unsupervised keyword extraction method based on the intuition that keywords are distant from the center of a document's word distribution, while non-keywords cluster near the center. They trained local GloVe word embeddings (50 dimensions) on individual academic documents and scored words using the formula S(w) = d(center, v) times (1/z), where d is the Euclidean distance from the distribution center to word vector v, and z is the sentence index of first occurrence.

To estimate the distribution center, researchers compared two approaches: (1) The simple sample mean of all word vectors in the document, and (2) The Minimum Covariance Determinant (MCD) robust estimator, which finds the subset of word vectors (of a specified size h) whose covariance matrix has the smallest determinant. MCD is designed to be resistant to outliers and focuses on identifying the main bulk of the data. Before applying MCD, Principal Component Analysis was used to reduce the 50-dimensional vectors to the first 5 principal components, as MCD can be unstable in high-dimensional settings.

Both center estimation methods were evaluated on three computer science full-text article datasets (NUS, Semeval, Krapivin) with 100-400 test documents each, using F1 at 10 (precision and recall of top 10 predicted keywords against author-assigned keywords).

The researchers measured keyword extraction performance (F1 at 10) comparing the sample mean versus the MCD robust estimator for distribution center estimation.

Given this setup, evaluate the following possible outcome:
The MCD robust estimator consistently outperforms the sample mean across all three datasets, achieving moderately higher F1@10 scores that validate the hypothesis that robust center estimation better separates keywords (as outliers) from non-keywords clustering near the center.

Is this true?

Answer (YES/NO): NO